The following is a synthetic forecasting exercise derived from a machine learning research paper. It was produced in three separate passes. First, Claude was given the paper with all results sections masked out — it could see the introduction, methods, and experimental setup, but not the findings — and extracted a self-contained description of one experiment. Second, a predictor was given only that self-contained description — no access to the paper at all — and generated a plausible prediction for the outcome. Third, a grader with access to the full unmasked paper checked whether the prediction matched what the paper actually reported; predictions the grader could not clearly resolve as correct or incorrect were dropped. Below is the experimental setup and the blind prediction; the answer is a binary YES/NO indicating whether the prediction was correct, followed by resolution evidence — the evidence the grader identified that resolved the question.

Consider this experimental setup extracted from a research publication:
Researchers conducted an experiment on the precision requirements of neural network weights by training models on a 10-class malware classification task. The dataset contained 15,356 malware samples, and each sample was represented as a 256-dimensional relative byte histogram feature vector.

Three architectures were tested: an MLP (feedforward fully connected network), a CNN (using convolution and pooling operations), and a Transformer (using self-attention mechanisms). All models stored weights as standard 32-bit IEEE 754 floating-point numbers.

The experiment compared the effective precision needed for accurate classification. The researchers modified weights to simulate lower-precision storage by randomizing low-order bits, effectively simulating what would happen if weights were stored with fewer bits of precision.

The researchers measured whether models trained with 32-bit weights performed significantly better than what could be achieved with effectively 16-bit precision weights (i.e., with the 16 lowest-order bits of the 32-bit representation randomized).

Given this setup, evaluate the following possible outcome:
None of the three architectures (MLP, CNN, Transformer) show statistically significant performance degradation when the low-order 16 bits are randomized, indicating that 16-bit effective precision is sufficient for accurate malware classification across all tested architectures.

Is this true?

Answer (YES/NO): YES